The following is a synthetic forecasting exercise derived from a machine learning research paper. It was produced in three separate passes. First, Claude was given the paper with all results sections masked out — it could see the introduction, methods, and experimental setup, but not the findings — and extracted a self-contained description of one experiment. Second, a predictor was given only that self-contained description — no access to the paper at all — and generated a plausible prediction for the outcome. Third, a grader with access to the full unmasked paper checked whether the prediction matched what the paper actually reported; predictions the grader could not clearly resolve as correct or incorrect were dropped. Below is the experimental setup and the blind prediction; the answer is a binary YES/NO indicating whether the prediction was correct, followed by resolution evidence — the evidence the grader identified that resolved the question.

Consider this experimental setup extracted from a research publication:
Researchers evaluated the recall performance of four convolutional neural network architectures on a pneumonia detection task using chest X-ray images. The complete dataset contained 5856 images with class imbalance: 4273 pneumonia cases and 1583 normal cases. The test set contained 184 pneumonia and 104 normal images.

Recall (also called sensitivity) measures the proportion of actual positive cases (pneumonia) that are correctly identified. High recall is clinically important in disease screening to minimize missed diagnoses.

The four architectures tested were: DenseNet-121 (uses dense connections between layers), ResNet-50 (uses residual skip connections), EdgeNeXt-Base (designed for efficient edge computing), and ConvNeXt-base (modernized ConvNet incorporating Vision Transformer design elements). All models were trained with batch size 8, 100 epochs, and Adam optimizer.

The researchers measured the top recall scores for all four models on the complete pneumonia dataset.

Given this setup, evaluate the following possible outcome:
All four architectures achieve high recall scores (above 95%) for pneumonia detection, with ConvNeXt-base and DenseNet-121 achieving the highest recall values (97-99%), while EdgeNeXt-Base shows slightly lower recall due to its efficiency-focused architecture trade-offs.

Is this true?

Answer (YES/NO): NO